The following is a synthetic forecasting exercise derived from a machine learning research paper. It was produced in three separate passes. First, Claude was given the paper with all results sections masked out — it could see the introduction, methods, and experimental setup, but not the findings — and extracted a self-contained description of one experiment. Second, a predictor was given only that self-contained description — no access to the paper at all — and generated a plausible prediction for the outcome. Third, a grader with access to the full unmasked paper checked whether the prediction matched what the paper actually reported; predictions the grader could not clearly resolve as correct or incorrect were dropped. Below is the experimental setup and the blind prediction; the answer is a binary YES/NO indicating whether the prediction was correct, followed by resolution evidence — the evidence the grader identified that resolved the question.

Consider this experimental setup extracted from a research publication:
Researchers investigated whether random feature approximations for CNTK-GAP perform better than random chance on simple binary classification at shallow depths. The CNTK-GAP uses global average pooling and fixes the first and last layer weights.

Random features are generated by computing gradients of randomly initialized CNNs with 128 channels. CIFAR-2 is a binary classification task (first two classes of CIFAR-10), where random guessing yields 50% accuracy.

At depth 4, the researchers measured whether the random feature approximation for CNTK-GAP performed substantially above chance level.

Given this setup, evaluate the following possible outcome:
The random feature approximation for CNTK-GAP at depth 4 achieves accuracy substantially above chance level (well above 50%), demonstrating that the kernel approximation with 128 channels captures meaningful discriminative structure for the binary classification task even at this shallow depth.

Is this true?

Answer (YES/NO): NO